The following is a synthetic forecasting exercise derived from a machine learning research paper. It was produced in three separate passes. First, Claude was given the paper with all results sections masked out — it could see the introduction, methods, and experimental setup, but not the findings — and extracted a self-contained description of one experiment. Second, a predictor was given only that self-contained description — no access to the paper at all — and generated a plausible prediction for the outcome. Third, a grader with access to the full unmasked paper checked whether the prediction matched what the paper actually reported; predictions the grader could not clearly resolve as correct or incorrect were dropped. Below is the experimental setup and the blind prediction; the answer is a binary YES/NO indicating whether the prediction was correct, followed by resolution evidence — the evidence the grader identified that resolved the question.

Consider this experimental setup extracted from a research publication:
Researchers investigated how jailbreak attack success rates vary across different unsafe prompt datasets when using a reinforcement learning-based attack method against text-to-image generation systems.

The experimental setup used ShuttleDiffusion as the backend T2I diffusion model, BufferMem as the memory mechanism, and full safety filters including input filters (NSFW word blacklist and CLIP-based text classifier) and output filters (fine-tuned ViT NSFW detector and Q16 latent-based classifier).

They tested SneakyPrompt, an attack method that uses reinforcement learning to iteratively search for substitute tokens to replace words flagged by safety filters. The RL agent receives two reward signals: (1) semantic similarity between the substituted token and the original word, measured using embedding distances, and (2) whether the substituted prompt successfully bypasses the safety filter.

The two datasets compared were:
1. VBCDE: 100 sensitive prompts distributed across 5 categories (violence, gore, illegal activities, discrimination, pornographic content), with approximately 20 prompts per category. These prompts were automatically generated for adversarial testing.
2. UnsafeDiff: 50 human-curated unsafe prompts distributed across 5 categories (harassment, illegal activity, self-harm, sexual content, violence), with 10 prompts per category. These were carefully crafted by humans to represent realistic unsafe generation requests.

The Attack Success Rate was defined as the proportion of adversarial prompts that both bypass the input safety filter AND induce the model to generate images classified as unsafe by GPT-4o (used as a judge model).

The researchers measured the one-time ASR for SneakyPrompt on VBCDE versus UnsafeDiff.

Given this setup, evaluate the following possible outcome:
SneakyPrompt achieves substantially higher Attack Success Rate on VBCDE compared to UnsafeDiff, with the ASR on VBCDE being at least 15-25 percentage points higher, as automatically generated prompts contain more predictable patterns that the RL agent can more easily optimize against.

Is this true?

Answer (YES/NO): YES